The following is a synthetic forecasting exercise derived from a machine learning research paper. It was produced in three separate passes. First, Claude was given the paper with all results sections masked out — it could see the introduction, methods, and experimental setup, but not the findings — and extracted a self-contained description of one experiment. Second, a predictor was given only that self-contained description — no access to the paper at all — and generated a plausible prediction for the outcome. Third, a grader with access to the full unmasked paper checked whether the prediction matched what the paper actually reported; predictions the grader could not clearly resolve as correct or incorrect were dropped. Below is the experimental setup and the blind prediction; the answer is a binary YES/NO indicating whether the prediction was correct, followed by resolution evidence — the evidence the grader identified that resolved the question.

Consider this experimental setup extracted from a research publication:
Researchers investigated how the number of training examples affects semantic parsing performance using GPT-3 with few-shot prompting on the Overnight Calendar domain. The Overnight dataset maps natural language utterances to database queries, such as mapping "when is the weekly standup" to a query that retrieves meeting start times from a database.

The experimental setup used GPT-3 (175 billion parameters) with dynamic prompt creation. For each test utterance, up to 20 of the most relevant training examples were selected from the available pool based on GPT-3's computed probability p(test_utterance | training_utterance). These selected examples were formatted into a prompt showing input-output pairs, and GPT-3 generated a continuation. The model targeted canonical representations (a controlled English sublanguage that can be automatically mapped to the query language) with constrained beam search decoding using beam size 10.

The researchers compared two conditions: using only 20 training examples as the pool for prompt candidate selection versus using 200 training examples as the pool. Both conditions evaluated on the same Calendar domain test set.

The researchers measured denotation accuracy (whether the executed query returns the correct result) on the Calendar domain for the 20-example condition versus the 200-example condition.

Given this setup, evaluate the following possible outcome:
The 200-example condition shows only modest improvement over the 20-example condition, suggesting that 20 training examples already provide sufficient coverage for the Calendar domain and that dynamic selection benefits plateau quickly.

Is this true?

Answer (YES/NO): YES